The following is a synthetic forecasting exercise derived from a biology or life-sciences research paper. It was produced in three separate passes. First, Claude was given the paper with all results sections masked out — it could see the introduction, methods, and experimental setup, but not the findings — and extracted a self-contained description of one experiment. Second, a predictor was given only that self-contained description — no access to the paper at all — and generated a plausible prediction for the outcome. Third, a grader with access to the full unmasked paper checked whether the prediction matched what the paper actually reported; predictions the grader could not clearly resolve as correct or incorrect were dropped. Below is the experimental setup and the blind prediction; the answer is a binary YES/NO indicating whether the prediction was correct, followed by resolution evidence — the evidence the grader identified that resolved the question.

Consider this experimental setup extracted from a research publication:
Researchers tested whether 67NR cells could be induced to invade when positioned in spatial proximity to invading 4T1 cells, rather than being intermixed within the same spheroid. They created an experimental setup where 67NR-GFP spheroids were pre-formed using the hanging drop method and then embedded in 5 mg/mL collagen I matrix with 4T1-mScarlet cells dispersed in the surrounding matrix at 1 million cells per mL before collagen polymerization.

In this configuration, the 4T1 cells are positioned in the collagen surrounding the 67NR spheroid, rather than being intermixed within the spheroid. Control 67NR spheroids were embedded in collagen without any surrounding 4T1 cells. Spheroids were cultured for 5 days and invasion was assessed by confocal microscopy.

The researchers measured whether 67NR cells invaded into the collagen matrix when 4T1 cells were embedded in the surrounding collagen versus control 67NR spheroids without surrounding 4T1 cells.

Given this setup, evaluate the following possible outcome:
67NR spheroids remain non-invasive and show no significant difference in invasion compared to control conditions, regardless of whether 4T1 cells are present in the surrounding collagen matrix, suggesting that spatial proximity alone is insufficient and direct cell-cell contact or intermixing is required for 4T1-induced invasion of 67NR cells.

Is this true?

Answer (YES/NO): NO